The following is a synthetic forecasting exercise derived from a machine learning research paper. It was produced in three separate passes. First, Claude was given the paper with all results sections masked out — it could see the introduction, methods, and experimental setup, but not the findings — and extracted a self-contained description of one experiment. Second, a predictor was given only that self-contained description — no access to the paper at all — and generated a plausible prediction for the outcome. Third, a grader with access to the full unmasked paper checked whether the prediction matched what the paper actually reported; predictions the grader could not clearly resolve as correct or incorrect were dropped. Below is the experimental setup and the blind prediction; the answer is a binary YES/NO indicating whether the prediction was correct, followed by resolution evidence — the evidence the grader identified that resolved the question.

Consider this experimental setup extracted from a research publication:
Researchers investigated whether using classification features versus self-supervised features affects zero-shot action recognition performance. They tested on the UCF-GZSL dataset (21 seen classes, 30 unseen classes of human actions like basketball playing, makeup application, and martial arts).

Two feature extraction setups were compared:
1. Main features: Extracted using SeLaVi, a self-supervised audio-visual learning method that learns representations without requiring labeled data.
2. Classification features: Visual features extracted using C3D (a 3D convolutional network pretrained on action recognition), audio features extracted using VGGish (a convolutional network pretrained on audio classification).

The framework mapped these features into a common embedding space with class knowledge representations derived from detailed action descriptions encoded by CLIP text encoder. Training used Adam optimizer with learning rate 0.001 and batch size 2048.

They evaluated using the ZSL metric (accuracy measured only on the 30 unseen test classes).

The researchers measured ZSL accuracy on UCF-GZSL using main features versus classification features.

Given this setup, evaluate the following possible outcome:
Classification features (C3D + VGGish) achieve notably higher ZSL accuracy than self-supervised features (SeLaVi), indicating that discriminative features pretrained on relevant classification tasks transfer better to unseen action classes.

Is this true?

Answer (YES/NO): YES